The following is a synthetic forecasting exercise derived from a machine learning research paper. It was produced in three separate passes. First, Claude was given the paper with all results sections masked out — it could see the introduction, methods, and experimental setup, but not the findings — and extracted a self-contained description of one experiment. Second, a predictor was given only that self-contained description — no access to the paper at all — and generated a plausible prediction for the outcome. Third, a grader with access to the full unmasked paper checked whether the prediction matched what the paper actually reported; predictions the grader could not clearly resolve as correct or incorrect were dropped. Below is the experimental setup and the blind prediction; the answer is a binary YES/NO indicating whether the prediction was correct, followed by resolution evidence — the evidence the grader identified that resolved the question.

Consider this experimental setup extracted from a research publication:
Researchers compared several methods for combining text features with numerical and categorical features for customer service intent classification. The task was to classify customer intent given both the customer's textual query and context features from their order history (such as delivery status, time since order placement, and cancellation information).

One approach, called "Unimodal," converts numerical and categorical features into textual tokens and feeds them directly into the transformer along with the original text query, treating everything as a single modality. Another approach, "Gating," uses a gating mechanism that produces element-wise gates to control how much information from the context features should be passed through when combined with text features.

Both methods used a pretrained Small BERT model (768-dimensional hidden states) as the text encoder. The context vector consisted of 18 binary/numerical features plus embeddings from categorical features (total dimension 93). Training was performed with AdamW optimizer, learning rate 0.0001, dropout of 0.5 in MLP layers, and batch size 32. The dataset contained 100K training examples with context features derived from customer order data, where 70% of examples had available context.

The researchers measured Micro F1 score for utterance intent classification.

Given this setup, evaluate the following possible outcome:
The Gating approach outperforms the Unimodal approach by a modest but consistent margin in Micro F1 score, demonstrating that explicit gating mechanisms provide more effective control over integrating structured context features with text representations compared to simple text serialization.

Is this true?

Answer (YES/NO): YES